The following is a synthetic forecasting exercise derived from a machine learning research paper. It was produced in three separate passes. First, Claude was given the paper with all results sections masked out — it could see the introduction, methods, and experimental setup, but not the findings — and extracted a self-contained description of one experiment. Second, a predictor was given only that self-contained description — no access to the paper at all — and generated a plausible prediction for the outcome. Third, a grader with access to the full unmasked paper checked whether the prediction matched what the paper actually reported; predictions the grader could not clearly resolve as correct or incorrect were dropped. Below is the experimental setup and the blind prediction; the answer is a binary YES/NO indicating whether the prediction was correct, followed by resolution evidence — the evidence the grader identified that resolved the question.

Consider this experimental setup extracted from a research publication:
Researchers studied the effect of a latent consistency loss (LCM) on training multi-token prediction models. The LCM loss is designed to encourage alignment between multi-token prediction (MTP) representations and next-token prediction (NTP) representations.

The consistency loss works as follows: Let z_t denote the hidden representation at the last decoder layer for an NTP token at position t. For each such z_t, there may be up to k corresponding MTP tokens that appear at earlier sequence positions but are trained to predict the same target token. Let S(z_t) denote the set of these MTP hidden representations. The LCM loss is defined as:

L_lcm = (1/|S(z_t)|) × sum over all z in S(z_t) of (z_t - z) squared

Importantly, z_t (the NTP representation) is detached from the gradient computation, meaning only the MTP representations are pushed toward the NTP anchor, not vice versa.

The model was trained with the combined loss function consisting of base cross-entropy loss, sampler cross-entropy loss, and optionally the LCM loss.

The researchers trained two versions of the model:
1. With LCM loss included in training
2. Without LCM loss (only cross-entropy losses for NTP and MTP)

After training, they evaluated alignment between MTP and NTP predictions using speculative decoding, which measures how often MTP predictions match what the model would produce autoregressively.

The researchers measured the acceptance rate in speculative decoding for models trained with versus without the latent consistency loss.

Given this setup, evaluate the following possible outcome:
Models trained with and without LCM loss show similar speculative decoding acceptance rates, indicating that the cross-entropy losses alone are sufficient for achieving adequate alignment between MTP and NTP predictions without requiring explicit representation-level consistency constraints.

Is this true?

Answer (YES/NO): NO